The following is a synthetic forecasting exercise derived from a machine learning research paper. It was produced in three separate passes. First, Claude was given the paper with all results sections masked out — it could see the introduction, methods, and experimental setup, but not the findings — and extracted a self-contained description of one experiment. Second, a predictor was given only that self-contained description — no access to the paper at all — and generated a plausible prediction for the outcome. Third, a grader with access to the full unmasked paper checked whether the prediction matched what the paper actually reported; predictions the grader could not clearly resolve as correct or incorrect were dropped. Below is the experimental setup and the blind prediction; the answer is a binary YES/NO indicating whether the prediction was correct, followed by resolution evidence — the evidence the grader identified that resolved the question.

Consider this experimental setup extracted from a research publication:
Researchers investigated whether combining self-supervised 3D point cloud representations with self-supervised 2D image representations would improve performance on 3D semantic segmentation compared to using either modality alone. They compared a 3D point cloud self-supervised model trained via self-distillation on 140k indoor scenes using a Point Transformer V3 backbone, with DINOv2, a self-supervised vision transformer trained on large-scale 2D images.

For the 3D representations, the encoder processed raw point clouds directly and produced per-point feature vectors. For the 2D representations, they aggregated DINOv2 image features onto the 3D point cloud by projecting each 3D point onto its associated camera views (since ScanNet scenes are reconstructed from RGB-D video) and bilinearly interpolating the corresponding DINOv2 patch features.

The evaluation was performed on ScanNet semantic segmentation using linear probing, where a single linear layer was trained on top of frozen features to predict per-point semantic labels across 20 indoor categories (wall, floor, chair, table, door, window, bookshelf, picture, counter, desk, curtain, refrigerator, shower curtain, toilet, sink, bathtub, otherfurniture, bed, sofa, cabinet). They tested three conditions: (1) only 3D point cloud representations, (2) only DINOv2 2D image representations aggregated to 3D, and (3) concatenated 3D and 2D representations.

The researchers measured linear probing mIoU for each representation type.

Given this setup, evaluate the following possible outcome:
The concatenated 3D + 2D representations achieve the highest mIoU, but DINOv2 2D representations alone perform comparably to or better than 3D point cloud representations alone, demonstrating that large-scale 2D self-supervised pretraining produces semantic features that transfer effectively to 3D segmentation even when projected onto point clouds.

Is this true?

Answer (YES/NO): NO